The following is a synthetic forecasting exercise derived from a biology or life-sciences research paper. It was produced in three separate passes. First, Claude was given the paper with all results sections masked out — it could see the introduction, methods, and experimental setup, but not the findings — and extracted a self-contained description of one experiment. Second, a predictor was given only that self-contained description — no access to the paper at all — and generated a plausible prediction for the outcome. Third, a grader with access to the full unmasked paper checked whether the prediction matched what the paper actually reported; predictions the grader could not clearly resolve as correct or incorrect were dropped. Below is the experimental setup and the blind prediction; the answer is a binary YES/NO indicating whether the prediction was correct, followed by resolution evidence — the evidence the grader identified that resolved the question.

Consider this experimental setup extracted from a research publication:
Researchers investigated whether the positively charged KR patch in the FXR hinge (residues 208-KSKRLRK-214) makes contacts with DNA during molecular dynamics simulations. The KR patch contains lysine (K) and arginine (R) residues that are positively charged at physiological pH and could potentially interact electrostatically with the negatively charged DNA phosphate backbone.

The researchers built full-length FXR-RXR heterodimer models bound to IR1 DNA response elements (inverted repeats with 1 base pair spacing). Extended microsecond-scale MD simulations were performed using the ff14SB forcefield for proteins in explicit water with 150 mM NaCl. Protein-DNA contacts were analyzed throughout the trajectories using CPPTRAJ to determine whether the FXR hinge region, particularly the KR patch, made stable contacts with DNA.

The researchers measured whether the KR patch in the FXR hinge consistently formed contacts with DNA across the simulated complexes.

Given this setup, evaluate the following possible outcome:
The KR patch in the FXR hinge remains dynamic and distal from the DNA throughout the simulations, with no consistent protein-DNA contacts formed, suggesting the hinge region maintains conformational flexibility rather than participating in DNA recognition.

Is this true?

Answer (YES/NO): NO